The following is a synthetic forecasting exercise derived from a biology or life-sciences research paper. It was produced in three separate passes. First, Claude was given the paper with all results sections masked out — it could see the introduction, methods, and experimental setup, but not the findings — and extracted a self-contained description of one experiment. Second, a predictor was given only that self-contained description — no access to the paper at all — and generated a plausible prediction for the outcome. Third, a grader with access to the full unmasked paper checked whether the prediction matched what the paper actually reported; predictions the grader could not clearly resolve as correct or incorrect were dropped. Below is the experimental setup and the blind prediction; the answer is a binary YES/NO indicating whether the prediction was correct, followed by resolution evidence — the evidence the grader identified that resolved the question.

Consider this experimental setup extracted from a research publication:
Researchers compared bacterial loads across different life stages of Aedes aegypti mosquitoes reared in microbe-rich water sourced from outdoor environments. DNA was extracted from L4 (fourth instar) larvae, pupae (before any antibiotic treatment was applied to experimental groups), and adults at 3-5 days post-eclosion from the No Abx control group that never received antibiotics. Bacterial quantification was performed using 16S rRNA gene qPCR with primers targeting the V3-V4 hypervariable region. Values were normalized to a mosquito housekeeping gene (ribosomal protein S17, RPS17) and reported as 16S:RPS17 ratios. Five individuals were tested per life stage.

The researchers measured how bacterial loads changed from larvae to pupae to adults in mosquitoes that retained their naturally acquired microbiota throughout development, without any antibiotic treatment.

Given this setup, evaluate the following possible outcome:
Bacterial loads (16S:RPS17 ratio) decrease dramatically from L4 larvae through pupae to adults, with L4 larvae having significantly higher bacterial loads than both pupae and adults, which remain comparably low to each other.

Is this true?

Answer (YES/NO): NO